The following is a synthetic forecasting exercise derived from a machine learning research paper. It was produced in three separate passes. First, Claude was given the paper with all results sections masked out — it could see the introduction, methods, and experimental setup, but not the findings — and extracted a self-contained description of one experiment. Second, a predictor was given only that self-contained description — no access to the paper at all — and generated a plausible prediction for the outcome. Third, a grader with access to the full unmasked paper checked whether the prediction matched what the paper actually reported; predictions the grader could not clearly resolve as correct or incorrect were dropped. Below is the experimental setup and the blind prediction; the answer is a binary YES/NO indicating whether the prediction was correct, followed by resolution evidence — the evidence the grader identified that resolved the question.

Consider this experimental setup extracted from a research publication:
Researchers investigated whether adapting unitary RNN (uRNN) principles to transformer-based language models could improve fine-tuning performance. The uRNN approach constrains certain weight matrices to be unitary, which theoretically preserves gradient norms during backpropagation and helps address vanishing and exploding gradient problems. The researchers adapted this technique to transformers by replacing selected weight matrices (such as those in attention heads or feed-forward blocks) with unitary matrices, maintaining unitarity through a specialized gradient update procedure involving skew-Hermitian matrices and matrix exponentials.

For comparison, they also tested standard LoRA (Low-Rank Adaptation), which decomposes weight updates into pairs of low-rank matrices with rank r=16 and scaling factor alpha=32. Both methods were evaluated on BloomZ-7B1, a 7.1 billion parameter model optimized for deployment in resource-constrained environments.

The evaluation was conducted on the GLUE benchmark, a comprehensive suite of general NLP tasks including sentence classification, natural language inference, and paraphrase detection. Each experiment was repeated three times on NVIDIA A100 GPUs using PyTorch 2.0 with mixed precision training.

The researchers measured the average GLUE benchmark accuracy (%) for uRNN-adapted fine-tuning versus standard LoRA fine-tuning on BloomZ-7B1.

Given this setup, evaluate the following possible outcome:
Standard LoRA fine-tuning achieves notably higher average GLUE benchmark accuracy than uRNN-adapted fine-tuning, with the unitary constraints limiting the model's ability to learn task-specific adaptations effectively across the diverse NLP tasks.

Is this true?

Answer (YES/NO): NO